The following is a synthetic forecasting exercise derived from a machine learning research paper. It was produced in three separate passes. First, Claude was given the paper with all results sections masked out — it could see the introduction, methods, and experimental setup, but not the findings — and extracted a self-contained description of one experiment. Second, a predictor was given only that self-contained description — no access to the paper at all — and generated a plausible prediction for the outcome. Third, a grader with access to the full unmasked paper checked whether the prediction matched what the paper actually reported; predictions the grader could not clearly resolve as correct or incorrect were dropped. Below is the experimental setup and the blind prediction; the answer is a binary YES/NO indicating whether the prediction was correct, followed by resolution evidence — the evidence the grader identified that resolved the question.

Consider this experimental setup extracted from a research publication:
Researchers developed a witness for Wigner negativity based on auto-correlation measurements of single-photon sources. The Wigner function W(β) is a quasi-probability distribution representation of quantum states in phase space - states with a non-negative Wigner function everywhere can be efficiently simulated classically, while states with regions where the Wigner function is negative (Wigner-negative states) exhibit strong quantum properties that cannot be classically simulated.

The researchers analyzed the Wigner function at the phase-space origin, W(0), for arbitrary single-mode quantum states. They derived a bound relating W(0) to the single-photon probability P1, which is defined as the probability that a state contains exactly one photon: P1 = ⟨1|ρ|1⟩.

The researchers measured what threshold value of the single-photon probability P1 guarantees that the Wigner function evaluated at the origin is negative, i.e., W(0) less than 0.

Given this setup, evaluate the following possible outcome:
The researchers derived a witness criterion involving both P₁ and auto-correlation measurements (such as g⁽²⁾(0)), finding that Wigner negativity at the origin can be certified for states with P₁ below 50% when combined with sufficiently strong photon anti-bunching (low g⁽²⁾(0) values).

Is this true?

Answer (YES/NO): NO